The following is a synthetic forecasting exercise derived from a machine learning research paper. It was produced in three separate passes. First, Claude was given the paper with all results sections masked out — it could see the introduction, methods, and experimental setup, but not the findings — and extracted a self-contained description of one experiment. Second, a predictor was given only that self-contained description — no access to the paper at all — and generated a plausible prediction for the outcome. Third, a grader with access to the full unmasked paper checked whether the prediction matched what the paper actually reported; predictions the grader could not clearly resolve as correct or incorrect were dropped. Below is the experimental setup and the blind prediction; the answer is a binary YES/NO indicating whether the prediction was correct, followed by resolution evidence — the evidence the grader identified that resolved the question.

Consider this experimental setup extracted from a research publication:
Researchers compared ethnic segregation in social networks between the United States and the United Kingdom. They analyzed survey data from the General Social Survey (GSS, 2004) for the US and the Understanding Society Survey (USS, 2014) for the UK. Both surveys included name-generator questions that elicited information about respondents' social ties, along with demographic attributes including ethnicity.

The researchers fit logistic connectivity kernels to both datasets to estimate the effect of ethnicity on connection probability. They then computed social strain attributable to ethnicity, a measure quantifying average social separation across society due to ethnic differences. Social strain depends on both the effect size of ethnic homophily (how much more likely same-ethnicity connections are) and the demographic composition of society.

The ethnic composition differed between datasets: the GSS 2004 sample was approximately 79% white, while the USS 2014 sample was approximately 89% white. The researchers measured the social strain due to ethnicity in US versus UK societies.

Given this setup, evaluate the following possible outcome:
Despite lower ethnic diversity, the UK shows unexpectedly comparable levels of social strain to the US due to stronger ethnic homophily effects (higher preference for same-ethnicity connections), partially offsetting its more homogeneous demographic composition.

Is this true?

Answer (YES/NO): NO